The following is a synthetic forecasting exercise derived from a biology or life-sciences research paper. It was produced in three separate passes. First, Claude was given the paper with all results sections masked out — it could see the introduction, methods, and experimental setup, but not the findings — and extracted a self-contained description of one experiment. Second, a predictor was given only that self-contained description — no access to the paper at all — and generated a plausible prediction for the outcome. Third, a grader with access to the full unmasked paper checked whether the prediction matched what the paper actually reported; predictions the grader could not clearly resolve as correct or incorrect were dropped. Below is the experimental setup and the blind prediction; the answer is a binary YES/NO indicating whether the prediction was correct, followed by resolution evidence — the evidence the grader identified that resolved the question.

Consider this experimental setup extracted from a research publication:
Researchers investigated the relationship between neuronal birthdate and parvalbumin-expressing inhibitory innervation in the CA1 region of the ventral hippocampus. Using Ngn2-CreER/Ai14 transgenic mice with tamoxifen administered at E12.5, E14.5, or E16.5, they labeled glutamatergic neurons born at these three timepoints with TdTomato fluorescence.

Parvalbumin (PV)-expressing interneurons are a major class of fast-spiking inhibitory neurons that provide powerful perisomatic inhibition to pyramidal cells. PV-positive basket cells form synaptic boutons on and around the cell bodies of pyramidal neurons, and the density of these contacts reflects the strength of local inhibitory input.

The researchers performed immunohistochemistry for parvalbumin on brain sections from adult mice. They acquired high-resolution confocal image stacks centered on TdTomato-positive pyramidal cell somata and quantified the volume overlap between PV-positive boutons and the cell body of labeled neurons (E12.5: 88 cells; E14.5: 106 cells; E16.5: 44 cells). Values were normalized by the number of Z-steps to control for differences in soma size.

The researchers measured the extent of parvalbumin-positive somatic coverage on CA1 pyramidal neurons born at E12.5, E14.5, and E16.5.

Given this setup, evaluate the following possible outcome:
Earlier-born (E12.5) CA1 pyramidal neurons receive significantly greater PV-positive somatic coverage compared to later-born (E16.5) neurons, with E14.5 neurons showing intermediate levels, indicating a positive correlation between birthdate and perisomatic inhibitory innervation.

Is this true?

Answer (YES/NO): NO